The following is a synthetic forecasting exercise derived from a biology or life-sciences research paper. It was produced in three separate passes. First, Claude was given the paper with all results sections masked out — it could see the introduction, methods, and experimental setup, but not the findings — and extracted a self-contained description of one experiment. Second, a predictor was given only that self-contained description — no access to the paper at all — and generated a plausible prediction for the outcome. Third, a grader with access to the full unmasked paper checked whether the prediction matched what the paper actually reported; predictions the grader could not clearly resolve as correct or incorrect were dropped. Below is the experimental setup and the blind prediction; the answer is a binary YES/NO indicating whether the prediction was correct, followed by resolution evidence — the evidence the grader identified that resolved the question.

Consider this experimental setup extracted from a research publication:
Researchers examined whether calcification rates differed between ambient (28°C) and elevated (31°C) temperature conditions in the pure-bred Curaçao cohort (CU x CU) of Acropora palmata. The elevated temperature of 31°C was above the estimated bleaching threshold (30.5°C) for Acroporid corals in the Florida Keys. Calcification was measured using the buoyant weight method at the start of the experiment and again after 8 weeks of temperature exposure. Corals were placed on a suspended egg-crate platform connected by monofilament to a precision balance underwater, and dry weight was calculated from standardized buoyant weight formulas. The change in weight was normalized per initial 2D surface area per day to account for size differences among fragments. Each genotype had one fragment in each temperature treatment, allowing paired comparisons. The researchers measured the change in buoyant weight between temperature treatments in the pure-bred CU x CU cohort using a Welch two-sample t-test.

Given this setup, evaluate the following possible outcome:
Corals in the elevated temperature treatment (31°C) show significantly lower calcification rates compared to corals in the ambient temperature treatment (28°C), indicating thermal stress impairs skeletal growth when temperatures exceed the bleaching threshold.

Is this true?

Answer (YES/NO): NO